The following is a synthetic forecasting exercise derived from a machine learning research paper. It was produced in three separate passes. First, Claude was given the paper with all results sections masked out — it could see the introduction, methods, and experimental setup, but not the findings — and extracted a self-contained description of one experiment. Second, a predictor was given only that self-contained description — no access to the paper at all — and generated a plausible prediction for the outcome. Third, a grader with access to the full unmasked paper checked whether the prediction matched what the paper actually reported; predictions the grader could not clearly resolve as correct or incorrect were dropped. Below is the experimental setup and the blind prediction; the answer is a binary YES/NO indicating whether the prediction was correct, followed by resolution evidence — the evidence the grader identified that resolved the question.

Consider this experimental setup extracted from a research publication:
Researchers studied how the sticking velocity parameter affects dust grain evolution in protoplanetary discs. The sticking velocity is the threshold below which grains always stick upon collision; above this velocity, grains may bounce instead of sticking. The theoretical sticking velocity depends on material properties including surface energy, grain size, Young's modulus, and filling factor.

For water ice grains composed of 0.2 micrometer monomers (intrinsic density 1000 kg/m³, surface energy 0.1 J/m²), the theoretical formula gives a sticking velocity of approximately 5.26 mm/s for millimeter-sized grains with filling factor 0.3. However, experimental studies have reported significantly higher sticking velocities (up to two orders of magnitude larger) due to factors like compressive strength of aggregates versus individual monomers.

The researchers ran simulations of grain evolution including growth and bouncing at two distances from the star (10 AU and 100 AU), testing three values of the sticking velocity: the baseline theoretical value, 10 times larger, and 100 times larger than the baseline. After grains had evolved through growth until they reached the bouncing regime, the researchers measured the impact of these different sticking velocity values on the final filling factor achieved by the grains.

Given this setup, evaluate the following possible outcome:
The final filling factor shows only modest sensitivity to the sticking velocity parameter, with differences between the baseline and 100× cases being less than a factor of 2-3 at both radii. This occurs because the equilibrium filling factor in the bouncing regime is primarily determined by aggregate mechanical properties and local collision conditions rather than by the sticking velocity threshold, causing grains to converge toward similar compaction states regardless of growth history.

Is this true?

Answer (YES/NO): YES